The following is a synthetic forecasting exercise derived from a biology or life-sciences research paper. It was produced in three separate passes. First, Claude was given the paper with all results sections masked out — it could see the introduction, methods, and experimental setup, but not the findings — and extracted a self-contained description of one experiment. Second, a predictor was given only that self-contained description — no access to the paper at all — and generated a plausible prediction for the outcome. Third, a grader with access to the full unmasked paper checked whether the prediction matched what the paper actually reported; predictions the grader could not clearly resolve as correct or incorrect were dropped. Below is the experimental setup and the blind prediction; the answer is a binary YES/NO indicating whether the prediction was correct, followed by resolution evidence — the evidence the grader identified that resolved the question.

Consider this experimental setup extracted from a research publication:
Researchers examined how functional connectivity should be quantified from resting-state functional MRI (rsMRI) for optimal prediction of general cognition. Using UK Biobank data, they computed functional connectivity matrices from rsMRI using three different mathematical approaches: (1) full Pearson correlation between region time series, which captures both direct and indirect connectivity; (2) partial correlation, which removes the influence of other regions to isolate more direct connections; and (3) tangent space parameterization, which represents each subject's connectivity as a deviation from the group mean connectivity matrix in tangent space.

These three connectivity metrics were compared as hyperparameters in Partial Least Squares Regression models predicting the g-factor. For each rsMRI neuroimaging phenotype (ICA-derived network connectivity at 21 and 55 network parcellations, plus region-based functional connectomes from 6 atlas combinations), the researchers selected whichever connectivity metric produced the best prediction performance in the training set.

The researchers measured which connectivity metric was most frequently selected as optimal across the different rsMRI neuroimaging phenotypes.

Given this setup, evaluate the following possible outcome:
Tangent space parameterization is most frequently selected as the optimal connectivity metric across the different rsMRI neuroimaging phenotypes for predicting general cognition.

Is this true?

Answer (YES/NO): NO